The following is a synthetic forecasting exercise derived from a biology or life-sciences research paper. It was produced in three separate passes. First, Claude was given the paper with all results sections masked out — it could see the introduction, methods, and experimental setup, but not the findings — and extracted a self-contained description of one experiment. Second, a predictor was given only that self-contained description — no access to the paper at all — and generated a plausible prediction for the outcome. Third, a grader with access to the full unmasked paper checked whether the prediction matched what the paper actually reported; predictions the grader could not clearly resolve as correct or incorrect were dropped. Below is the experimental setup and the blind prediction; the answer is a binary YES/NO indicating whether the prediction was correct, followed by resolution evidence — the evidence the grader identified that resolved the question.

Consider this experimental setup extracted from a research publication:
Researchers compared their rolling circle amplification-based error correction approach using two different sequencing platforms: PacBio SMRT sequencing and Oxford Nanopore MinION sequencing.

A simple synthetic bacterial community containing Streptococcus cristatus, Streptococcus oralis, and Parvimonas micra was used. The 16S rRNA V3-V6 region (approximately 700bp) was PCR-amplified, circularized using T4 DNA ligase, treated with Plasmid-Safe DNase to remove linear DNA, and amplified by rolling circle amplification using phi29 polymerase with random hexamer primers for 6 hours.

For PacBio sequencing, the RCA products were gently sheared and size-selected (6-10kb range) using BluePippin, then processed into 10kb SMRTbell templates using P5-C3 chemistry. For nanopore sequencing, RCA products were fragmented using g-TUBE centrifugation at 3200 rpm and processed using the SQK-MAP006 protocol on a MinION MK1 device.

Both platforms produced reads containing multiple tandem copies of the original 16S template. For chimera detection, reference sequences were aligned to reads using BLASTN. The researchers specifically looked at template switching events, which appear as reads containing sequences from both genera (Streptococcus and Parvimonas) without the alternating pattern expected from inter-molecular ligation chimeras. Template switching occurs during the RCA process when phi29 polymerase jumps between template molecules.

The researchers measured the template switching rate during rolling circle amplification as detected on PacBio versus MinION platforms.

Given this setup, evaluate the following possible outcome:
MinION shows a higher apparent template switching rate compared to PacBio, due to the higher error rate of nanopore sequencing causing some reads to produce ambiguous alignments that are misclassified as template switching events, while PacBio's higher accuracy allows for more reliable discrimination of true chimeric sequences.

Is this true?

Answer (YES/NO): NO